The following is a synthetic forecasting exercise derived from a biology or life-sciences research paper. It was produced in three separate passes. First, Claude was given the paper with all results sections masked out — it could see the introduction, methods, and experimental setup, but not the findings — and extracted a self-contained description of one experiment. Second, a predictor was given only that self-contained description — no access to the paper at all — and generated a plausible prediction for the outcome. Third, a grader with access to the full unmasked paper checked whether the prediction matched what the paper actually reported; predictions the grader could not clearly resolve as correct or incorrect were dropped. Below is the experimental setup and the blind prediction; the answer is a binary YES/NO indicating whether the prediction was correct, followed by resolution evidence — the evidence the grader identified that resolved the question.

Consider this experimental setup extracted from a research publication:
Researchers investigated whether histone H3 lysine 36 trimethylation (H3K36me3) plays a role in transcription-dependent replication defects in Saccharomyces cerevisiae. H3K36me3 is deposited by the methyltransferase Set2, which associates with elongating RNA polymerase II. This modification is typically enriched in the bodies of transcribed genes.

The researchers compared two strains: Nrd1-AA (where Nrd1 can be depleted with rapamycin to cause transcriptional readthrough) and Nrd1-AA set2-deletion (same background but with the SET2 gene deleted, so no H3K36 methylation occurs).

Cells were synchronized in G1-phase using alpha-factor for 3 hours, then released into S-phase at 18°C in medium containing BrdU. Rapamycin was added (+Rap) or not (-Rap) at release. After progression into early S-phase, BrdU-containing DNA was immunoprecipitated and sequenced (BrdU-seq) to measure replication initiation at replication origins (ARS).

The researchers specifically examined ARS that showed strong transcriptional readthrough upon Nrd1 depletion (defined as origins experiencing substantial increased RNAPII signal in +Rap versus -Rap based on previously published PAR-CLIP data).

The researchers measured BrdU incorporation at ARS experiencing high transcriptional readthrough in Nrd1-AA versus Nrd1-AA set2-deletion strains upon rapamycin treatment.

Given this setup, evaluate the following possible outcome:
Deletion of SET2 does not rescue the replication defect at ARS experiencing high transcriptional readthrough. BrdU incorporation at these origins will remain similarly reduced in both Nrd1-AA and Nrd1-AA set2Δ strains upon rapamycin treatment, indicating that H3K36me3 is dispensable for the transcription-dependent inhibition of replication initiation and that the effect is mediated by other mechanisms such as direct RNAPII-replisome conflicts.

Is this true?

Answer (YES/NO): NO